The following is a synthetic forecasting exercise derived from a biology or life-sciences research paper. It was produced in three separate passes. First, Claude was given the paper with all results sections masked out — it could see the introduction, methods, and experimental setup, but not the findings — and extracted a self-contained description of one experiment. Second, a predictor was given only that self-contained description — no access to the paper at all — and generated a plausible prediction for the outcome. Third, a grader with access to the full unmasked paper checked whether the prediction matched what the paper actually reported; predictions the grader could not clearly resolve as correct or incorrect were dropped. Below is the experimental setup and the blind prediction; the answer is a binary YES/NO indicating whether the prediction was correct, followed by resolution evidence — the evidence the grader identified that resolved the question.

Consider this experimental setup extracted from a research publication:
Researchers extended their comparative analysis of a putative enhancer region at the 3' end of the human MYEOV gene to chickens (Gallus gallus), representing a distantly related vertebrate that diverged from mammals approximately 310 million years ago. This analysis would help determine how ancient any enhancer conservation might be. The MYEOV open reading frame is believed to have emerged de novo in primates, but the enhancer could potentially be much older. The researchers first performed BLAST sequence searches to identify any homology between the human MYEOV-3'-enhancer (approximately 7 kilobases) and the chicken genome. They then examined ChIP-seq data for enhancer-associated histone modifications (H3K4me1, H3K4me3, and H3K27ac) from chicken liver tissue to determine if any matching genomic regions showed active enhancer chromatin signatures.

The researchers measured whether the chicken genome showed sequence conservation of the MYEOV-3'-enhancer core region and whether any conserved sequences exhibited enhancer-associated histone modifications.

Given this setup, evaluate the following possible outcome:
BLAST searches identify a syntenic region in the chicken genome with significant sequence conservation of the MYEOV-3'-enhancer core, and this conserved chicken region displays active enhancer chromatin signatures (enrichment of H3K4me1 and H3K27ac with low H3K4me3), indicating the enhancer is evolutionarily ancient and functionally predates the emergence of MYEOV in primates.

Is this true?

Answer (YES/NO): NO